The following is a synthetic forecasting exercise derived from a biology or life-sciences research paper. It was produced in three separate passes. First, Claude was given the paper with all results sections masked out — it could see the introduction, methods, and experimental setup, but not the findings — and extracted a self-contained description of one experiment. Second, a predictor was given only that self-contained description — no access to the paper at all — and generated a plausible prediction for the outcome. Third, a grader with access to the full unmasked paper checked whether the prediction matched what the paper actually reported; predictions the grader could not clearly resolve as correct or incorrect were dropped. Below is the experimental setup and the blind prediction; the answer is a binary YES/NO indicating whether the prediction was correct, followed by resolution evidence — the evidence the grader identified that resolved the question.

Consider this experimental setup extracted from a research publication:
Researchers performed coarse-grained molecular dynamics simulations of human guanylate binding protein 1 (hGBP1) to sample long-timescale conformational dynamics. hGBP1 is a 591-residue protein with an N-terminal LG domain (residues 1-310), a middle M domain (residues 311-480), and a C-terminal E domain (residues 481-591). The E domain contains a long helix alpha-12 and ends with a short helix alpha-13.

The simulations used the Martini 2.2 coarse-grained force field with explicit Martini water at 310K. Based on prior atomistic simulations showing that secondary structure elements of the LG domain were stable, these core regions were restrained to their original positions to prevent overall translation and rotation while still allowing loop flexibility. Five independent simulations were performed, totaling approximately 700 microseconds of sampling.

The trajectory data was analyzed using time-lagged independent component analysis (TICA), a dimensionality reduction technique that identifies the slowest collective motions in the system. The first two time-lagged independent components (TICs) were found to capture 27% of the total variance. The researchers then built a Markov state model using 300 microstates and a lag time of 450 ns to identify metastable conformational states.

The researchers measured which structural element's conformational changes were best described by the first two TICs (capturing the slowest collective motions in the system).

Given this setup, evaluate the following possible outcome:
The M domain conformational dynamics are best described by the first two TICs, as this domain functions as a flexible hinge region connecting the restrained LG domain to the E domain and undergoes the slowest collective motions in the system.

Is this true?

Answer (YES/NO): NO